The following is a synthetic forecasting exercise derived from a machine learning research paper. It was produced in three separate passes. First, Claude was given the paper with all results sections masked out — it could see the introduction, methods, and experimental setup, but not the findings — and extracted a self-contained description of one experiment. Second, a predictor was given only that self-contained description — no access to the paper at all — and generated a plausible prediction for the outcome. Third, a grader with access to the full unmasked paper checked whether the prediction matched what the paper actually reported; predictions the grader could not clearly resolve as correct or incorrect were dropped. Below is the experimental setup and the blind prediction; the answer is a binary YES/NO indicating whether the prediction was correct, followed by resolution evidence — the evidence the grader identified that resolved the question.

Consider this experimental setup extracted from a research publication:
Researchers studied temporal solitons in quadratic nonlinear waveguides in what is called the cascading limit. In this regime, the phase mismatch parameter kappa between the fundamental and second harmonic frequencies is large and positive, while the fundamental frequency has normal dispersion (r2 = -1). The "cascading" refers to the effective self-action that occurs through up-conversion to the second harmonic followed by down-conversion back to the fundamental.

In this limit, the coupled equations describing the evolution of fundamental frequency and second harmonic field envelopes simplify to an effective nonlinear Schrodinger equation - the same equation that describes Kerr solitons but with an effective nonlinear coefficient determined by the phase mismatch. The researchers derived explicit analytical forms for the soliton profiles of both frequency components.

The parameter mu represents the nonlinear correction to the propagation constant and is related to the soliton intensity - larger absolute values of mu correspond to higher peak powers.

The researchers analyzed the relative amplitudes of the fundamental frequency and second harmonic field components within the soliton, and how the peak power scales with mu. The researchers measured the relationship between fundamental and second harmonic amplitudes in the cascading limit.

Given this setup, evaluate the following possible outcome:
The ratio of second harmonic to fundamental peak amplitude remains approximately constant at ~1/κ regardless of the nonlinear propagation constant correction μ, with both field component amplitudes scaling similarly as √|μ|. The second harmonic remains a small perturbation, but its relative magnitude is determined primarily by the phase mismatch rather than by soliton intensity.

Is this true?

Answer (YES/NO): NO